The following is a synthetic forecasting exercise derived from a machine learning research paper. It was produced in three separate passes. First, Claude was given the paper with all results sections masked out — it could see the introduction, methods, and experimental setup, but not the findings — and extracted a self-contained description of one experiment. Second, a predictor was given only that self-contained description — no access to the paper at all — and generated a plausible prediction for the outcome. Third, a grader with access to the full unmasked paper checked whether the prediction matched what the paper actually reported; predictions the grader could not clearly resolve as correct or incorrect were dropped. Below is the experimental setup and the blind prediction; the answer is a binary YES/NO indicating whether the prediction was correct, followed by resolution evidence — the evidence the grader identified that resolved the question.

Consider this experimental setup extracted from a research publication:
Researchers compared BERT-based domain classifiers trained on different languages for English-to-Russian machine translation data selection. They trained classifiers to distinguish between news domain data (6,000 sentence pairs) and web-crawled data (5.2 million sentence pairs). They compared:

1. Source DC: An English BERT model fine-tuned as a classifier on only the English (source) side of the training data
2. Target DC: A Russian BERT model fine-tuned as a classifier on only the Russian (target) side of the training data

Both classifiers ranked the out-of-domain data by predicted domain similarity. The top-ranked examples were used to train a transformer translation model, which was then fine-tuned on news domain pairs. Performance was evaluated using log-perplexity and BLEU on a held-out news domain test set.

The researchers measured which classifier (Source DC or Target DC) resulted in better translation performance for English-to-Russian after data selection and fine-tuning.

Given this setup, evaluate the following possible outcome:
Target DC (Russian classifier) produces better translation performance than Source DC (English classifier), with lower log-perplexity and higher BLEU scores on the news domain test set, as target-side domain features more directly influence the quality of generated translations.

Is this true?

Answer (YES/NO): NO